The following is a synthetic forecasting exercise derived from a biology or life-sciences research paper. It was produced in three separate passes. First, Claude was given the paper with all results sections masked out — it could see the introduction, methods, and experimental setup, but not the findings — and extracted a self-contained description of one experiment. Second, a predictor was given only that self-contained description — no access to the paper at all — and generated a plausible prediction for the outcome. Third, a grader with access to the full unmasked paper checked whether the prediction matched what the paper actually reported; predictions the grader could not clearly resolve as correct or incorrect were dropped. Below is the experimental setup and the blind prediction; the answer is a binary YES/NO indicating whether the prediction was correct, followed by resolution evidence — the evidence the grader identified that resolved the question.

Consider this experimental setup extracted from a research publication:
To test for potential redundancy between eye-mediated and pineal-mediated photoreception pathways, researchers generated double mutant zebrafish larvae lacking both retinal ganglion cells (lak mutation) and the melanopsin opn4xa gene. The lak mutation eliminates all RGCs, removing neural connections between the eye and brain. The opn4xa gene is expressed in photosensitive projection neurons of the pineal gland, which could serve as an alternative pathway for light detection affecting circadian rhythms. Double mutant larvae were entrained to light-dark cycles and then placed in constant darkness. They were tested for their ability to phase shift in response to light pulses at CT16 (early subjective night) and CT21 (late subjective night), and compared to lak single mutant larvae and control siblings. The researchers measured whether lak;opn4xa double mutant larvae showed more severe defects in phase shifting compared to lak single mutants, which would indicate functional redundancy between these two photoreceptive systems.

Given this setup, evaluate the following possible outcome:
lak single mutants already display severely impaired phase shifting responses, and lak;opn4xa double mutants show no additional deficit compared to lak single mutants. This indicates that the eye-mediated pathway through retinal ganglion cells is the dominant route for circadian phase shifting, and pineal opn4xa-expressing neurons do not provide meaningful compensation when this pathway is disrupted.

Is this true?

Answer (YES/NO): NO